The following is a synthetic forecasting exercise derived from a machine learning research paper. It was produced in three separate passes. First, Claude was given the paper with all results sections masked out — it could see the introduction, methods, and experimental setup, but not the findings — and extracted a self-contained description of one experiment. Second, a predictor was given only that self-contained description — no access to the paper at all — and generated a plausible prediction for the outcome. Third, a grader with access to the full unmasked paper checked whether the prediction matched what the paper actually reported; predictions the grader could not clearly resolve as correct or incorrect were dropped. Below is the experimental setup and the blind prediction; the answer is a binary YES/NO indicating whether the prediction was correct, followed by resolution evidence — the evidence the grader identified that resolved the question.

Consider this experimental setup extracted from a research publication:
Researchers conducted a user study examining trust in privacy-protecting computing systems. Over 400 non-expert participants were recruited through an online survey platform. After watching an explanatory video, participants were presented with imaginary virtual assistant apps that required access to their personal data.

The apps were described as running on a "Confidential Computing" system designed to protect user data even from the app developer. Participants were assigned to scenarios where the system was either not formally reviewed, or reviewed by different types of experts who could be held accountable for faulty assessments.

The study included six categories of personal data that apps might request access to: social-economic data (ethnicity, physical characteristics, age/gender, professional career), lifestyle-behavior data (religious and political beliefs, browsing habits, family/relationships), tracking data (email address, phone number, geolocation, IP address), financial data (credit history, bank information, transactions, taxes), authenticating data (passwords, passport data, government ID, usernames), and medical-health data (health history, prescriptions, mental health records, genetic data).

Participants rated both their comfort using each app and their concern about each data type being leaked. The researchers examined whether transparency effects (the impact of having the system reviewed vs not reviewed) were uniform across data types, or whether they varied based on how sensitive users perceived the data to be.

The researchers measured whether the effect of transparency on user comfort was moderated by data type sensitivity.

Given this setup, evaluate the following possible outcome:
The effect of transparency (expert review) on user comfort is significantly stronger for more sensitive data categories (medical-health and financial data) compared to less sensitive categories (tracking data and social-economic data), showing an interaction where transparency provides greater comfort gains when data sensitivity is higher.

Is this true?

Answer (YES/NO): NO